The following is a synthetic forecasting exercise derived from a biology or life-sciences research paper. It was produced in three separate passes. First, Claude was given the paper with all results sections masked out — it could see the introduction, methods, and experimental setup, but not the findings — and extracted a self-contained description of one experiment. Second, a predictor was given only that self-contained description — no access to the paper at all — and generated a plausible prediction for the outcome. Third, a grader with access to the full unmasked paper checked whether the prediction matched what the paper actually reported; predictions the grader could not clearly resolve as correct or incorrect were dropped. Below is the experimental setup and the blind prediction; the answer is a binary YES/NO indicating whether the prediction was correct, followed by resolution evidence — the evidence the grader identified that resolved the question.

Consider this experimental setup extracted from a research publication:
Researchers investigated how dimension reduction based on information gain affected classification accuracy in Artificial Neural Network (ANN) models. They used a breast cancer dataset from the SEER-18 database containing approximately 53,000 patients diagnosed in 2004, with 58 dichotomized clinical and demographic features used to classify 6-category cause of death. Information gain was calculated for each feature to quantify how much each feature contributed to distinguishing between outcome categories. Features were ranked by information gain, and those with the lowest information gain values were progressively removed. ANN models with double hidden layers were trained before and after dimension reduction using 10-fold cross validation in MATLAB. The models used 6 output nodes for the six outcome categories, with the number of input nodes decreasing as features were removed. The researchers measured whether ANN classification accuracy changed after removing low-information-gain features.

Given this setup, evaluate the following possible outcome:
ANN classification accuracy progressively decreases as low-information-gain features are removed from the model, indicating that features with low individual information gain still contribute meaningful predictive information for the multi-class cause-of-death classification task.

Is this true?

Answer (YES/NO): NO